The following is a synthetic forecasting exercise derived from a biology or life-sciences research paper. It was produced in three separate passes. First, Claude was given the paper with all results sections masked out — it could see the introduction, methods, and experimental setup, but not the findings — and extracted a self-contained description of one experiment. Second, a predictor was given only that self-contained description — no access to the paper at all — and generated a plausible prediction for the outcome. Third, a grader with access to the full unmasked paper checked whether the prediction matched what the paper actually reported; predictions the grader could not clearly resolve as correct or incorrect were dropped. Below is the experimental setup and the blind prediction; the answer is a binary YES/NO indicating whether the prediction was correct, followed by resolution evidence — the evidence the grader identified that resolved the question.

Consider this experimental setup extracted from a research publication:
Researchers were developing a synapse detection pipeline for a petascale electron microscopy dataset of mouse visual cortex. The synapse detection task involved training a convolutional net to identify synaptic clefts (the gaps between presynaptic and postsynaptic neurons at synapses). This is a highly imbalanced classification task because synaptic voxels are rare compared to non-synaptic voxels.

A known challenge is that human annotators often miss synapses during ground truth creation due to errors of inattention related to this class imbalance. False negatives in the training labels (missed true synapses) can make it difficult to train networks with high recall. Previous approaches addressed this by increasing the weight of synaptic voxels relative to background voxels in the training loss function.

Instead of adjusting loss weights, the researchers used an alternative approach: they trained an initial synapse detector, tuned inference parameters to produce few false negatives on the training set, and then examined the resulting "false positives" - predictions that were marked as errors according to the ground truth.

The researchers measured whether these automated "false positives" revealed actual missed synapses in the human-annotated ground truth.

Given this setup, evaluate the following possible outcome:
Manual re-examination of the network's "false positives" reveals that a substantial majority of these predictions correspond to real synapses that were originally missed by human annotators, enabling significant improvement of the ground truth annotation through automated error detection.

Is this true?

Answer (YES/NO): NO